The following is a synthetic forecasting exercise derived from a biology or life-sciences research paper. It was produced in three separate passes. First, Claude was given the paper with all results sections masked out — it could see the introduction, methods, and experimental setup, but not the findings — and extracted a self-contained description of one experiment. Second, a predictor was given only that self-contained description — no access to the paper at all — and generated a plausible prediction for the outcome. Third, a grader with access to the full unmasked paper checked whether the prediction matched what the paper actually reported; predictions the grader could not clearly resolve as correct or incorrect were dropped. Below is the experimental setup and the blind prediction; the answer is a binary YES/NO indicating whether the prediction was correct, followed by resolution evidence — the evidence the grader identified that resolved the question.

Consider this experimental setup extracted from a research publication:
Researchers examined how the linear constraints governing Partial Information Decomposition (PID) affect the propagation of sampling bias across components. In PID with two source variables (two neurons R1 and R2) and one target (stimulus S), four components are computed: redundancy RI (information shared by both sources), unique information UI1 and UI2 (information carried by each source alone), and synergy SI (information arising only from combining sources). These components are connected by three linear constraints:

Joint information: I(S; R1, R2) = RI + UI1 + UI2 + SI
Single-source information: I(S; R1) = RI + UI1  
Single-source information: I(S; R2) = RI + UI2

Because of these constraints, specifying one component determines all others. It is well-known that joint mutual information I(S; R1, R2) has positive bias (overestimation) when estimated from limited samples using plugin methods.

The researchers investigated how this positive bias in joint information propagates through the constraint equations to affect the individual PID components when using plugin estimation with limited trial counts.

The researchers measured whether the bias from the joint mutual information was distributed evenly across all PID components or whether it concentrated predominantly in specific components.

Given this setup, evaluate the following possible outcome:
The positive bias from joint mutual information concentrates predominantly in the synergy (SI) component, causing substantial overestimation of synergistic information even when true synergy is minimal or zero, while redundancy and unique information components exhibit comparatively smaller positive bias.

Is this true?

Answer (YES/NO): YES